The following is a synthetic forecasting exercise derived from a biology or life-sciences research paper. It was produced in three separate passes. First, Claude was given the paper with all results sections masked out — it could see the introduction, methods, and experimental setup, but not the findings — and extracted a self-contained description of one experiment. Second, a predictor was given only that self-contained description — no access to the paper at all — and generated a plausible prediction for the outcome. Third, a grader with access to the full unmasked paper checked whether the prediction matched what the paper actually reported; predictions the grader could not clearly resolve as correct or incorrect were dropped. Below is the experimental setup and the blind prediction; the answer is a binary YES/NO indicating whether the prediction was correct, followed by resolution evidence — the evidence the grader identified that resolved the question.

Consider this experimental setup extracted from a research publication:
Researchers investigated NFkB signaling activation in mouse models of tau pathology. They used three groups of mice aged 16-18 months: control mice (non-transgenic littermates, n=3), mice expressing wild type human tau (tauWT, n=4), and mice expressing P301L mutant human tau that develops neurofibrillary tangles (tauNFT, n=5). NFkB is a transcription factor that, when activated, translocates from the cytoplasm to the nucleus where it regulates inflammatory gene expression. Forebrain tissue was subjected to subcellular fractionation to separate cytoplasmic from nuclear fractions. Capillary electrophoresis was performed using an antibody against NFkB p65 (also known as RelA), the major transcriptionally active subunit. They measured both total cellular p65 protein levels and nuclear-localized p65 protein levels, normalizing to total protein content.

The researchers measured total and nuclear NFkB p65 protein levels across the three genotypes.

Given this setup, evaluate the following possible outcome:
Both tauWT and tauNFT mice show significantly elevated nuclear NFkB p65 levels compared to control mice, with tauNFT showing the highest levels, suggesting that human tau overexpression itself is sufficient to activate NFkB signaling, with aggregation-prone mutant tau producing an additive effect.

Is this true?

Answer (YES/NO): NO